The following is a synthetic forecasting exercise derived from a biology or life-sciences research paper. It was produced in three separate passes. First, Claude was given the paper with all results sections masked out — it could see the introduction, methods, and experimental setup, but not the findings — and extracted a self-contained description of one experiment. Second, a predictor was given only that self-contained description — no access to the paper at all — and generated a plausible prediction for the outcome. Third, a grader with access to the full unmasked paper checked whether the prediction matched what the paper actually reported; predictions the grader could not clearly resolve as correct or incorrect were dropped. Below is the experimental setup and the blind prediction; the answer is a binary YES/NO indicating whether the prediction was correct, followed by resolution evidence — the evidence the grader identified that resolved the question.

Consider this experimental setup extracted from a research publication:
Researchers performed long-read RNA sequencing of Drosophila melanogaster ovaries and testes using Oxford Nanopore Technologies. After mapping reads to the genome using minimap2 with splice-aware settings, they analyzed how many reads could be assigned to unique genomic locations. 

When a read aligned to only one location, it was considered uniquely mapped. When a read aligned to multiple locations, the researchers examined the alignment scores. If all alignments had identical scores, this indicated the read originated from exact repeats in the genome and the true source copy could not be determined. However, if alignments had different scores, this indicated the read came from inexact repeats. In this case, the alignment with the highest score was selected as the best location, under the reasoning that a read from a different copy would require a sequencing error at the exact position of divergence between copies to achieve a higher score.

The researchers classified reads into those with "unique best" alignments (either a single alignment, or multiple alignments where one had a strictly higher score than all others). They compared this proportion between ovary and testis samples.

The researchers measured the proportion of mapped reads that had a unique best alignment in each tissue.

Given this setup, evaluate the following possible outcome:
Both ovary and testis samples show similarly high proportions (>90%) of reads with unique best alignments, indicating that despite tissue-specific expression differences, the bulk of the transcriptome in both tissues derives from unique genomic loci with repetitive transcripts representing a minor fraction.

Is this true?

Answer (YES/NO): YES